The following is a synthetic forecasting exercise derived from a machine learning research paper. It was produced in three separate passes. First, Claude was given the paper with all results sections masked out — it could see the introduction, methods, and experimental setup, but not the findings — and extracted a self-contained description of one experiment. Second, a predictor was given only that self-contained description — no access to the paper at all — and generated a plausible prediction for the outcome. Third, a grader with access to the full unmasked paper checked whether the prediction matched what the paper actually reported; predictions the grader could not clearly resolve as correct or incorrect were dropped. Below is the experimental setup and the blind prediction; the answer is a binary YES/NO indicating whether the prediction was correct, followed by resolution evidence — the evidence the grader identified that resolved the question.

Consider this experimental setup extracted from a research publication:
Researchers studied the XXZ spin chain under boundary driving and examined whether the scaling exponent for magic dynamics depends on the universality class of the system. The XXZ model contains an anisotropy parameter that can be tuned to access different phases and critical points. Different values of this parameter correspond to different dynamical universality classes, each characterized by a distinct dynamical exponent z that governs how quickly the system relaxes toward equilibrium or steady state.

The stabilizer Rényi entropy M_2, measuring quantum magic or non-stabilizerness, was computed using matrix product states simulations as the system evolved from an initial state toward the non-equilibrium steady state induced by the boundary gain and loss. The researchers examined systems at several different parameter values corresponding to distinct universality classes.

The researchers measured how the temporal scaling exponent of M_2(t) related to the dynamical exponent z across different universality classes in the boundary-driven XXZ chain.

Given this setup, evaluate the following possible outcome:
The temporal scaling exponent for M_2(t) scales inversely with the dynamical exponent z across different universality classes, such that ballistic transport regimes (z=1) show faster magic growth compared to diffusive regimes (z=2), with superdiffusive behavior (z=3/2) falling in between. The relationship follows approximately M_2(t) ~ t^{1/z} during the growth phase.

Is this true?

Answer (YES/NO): YES